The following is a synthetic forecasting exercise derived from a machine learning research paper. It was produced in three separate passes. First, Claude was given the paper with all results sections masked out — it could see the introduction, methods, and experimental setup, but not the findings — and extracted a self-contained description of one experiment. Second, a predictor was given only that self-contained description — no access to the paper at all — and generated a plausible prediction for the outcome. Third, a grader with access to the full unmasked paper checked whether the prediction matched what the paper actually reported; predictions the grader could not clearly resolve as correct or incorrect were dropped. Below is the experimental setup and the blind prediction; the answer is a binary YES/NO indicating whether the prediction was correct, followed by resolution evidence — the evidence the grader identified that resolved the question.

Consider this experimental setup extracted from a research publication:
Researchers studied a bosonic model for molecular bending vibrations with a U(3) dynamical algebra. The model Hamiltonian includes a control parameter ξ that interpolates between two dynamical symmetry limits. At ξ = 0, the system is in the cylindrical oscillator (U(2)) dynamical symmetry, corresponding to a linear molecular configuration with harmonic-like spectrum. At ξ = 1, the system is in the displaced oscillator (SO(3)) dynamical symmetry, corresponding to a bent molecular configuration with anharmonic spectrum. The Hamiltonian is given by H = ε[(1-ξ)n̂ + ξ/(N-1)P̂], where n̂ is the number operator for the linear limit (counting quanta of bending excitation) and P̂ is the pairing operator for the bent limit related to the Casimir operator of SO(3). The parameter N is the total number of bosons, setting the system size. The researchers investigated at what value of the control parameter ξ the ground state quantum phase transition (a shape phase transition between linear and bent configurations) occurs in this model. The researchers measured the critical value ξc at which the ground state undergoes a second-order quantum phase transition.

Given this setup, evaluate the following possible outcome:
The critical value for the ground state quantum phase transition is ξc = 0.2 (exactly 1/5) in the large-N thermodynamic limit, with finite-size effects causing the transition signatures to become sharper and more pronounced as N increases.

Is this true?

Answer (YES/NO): YES